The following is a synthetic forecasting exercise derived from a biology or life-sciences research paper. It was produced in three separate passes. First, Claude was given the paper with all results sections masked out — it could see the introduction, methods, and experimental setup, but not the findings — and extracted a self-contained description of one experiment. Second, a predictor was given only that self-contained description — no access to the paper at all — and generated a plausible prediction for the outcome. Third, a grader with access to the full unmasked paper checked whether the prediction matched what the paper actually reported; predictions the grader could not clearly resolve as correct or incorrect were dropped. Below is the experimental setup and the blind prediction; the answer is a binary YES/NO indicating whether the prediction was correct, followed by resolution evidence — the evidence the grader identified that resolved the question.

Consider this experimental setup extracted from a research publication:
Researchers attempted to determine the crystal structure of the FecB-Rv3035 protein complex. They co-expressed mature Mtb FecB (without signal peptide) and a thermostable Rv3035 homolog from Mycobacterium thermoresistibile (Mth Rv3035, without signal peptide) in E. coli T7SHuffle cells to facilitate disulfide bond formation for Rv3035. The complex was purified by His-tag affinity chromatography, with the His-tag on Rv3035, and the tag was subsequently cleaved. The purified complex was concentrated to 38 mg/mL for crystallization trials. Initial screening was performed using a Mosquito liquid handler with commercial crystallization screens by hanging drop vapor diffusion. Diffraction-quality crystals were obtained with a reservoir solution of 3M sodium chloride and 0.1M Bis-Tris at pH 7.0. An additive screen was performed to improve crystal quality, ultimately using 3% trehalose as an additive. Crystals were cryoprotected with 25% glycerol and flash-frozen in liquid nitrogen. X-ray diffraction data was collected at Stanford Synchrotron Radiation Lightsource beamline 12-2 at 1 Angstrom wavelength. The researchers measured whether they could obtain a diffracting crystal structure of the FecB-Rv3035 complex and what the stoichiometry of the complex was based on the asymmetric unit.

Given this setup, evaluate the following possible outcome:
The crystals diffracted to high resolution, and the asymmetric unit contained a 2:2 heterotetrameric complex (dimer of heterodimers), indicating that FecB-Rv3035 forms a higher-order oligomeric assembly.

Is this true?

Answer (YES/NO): NO